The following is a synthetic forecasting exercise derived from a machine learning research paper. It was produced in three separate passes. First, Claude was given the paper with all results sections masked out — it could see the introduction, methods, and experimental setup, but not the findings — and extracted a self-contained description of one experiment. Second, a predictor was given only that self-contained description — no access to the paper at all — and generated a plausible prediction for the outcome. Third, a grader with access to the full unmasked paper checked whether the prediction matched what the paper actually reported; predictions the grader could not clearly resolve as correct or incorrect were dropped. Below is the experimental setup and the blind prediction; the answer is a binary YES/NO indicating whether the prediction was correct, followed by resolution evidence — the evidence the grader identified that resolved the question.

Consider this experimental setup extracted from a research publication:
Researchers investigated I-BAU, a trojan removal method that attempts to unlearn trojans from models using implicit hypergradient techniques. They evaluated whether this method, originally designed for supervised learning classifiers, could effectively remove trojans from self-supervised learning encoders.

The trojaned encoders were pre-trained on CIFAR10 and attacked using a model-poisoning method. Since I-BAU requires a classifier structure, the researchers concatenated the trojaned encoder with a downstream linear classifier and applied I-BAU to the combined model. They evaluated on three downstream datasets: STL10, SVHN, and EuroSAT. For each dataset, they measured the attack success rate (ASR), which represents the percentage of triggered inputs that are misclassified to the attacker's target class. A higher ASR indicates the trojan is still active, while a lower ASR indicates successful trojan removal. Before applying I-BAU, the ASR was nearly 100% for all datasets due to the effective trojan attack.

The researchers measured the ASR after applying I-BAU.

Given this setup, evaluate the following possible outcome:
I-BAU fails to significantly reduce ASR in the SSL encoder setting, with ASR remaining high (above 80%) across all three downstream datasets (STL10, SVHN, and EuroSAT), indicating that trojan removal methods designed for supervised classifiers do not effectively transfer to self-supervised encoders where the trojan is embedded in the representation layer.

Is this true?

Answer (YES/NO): YES